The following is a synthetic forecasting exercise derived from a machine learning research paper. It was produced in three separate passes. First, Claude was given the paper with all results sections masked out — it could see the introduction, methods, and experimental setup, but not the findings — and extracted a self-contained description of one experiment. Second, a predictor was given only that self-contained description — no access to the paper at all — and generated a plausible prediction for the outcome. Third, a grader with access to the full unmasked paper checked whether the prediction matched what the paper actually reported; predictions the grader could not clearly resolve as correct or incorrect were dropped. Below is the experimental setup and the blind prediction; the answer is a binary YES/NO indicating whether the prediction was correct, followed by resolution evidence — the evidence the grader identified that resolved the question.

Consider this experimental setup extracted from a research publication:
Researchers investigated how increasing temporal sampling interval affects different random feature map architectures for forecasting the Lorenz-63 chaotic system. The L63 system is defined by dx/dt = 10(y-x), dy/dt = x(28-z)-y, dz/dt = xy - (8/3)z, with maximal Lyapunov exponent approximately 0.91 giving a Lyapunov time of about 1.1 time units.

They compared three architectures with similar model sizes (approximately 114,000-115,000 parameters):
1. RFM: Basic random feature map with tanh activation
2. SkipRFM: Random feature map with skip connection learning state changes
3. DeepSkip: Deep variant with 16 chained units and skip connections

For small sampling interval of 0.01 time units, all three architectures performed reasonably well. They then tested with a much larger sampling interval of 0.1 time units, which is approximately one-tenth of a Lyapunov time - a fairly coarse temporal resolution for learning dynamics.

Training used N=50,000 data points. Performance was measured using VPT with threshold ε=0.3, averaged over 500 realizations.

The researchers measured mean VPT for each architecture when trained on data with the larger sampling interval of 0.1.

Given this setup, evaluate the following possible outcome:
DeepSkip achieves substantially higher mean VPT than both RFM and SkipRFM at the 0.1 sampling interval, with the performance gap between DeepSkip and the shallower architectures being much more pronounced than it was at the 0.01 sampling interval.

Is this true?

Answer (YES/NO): YES